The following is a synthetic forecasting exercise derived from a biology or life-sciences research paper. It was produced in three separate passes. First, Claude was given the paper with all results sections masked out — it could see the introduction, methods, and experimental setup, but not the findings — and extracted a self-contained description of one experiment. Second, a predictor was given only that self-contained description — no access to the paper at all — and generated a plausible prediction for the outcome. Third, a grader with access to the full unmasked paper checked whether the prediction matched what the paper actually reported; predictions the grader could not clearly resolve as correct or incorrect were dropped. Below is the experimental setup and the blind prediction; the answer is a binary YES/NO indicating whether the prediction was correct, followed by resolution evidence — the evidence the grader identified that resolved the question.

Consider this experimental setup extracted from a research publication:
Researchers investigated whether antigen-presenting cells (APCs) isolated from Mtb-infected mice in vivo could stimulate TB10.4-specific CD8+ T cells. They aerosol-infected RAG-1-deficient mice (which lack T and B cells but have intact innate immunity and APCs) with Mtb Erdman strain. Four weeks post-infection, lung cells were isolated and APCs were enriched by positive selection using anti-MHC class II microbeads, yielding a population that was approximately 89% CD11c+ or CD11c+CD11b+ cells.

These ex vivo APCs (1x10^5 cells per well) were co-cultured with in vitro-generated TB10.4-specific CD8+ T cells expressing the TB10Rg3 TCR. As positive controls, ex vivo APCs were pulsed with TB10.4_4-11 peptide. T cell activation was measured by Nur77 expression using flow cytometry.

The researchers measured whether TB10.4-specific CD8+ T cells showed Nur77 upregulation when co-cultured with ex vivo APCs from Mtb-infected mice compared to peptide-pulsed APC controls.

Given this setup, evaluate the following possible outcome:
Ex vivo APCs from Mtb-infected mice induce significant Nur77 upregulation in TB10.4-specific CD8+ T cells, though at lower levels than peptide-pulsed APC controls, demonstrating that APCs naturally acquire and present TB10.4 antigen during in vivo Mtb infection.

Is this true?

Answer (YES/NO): NO